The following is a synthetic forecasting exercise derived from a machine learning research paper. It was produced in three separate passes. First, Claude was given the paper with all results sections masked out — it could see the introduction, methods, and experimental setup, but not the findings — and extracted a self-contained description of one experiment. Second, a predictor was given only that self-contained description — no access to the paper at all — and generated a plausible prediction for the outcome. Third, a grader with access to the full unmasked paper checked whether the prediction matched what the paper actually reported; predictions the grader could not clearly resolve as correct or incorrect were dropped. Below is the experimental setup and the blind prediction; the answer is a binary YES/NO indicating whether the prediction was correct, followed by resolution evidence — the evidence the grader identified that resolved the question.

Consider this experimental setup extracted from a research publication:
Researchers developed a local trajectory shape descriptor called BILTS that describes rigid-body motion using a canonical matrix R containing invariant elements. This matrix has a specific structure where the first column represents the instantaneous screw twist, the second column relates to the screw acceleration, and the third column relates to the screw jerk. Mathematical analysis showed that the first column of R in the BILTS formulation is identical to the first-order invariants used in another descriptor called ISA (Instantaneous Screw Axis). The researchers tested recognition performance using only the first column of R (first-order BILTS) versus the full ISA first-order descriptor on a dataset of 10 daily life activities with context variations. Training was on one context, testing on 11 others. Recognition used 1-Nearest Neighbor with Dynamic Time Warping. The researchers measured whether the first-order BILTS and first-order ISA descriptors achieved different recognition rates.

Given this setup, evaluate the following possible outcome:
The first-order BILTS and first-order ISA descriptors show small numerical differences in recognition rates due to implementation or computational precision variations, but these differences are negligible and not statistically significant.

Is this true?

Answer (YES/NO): NO